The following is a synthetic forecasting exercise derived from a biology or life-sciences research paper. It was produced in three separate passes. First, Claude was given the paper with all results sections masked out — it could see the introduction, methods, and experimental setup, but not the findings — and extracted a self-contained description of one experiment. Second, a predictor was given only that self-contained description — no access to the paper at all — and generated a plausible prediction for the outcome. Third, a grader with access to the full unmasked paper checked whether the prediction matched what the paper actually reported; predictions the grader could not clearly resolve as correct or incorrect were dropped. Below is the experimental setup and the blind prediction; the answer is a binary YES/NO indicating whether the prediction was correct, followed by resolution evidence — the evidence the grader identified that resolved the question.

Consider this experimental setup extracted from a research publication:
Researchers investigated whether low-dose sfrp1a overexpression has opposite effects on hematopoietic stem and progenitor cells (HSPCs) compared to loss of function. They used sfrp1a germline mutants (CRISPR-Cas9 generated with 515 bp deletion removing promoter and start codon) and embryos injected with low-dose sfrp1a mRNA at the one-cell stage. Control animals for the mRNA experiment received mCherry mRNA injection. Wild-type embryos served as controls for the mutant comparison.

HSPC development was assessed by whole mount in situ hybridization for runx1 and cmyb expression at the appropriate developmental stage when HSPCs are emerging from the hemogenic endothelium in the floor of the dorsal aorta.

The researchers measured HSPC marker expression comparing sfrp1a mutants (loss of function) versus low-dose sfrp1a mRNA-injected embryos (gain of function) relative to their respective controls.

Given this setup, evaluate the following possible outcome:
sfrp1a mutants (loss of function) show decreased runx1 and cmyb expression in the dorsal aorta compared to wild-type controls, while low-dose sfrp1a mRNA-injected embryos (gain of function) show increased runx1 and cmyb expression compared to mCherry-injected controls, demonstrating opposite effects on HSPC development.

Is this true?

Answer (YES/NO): NO